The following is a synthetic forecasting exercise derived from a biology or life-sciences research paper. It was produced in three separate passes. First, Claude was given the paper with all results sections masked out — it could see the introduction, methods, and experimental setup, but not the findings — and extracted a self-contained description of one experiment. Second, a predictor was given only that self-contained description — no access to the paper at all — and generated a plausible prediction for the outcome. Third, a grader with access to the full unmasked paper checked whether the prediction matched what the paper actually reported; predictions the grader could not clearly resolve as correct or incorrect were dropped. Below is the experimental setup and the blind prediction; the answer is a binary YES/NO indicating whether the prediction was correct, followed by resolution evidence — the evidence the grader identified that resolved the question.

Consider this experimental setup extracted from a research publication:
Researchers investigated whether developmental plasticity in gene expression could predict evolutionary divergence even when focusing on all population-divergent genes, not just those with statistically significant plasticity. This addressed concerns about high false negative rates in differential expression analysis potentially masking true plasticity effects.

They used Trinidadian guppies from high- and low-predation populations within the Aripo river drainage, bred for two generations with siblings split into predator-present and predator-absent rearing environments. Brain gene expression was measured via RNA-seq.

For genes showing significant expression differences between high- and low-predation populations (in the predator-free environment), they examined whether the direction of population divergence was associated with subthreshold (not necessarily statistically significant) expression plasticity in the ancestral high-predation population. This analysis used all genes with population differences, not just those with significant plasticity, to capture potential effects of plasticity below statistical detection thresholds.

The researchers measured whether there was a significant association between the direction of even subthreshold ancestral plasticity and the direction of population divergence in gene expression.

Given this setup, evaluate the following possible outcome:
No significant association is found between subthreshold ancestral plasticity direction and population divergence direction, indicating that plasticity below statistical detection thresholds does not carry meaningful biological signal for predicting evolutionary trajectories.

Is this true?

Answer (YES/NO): NO